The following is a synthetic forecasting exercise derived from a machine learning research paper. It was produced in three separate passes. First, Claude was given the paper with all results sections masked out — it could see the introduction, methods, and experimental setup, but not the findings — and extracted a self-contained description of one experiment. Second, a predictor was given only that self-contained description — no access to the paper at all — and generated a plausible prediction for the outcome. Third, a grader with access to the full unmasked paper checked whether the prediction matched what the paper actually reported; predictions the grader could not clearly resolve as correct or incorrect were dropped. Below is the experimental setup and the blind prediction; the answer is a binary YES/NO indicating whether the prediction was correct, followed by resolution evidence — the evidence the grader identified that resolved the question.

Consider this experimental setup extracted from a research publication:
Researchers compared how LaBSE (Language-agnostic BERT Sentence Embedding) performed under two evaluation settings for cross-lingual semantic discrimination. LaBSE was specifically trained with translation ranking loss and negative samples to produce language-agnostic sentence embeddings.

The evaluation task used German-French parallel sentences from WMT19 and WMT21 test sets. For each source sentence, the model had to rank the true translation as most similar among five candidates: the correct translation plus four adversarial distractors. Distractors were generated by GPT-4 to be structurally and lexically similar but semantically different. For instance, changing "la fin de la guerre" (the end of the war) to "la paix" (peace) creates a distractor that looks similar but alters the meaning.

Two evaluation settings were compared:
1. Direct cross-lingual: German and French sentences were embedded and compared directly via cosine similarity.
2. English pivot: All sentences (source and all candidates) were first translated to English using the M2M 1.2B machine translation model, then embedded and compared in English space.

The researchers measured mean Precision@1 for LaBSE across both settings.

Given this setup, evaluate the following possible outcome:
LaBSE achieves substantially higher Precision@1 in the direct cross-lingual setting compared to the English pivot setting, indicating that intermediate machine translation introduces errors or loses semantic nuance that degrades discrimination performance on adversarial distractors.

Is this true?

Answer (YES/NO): YES